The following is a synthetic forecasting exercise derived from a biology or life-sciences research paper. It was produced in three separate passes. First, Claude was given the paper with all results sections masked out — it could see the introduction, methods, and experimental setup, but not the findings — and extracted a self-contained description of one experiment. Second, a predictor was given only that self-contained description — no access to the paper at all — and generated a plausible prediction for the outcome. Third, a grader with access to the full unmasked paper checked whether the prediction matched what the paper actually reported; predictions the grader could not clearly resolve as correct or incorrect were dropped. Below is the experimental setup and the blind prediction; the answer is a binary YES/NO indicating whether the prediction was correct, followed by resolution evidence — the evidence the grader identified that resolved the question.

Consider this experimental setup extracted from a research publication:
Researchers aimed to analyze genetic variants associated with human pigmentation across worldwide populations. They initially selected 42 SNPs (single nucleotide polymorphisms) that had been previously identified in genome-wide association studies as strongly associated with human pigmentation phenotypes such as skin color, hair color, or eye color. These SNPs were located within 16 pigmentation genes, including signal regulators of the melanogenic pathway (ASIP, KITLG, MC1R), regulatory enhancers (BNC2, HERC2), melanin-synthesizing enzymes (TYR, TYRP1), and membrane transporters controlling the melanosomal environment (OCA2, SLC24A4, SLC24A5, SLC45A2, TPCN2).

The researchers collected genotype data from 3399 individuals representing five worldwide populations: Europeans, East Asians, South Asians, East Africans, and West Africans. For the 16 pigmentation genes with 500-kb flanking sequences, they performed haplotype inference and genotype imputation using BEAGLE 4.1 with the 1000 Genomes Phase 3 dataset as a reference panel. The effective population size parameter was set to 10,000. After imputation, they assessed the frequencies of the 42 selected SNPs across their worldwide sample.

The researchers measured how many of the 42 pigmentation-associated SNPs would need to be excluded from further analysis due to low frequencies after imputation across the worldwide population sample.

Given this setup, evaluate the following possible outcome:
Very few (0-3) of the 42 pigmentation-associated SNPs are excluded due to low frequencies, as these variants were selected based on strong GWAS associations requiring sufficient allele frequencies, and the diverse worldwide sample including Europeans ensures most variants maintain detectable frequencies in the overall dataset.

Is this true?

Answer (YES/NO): NO